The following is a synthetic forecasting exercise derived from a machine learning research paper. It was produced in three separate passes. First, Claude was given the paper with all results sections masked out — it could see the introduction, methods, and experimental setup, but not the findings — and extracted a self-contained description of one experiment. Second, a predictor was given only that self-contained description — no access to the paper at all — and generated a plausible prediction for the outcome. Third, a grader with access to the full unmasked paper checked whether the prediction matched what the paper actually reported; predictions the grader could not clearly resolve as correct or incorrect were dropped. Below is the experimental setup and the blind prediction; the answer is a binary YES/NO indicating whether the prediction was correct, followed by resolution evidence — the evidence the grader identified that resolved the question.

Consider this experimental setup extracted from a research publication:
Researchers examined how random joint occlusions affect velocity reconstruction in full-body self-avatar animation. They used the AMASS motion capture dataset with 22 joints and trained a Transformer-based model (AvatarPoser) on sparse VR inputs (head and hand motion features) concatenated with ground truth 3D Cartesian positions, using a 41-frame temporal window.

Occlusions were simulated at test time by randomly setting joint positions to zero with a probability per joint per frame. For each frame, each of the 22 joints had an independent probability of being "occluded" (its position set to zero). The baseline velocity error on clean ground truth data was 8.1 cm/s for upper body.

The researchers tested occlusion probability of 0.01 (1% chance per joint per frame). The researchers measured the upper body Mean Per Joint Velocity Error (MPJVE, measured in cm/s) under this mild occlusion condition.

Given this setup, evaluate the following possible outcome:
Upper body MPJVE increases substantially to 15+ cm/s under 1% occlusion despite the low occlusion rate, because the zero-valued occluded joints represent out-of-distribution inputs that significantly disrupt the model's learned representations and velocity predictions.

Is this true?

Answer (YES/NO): NO